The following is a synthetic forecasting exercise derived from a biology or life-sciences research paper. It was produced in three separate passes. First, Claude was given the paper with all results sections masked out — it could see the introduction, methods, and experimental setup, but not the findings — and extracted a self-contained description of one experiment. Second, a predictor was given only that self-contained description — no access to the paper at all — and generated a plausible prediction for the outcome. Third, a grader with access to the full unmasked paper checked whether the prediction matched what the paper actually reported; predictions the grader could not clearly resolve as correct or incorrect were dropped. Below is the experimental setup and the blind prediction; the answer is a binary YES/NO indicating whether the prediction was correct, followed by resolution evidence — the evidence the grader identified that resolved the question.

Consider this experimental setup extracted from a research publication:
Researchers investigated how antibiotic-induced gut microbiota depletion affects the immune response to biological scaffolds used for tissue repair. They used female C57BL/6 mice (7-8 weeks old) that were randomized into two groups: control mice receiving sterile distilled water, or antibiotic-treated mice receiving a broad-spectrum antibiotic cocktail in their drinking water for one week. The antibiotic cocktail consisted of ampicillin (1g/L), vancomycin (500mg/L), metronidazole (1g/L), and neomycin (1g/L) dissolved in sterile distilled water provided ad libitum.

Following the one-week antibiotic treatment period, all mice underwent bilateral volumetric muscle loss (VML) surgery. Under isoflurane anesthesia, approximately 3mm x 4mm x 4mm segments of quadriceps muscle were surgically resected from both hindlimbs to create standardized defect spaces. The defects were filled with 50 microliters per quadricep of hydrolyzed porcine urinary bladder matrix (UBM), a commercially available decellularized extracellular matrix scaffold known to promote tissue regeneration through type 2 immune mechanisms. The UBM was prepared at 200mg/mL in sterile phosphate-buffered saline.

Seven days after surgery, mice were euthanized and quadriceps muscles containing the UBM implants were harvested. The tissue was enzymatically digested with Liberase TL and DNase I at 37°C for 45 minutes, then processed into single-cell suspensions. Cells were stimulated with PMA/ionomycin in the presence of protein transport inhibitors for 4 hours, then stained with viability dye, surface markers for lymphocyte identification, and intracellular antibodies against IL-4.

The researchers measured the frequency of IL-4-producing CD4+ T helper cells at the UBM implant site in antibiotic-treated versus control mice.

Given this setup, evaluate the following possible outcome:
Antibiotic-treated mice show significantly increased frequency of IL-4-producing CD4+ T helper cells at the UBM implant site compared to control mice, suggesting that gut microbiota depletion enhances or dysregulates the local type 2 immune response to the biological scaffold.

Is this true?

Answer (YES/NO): NO